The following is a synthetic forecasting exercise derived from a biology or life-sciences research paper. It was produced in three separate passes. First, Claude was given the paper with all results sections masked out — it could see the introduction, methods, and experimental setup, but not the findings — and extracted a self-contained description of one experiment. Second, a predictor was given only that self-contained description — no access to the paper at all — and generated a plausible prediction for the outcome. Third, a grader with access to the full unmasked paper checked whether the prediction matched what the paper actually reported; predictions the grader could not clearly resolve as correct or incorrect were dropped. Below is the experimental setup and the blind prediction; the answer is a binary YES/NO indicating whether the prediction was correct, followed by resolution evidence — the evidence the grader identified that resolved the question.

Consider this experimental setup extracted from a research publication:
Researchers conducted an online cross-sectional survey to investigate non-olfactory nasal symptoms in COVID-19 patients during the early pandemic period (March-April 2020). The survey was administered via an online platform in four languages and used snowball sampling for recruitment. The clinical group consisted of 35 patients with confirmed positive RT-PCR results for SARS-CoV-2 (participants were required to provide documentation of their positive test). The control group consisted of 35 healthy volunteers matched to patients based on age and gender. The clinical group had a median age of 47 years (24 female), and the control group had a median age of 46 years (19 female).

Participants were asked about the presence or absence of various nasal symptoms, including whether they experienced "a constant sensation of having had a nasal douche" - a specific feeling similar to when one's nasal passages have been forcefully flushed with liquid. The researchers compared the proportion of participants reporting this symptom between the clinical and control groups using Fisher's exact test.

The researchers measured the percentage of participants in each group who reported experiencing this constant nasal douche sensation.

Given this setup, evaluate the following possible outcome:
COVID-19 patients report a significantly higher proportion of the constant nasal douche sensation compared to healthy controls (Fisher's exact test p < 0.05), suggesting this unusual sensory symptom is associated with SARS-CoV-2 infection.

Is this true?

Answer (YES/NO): YES